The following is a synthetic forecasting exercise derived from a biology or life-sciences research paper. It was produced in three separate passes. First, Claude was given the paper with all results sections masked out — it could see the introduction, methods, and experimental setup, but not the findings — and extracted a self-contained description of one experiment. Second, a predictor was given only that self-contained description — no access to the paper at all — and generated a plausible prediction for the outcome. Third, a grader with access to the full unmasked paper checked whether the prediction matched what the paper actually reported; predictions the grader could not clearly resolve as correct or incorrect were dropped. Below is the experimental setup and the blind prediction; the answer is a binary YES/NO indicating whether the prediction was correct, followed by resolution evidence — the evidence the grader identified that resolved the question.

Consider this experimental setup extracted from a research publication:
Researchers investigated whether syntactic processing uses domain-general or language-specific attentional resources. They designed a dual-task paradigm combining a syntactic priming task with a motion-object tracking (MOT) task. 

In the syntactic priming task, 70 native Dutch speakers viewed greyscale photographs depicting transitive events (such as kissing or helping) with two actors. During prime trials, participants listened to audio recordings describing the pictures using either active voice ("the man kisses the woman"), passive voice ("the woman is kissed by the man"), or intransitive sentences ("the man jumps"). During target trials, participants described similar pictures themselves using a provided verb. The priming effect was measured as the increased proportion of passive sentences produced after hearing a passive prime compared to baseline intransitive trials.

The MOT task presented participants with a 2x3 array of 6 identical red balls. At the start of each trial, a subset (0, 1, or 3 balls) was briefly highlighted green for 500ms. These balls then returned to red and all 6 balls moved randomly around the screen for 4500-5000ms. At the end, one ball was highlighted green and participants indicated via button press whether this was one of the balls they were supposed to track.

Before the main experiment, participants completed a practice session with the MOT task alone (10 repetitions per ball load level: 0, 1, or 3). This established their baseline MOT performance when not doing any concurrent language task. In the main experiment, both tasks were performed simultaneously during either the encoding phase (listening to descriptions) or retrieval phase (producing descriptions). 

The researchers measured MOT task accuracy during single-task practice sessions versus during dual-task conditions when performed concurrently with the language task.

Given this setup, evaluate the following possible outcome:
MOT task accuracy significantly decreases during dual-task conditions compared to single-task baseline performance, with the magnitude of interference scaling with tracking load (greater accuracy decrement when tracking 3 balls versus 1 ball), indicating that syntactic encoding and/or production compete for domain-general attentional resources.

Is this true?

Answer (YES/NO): NO